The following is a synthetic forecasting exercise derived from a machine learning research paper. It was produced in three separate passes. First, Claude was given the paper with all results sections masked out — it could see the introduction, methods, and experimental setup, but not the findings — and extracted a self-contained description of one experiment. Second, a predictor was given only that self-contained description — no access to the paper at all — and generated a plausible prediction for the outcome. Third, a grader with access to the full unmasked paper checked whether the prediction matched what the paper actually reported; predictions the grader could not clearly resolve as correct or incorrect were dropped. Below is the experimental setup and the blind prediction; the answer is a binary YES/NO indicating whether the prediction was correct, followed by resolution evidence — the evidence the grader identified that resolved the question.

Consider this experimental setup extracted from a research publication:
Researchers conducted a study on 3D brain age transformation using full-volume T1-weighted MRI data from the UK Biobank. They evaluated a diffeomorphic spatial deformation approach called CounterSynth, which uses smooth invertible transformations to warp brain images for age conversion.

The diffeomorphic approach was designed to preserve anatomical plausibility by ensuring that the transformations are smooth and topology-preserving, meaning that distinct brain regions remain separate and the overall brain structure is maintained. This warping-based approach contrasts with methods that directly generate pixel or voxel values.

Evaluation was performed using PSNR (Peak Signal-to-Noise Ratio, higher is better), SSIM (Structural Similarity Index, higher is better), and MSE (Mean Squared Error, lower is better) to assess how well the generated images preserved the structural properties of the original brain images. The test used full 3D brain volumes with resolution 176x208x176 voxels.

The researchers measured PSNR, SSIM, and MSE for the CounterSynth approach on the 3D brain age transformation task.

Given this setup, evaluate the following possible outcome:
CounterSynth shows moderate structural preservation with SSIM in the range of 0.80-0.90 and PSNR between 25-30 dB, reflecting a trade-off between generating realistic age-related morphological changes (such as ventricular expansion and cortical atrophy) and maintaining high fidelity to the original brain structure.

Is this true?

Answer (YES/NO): NO